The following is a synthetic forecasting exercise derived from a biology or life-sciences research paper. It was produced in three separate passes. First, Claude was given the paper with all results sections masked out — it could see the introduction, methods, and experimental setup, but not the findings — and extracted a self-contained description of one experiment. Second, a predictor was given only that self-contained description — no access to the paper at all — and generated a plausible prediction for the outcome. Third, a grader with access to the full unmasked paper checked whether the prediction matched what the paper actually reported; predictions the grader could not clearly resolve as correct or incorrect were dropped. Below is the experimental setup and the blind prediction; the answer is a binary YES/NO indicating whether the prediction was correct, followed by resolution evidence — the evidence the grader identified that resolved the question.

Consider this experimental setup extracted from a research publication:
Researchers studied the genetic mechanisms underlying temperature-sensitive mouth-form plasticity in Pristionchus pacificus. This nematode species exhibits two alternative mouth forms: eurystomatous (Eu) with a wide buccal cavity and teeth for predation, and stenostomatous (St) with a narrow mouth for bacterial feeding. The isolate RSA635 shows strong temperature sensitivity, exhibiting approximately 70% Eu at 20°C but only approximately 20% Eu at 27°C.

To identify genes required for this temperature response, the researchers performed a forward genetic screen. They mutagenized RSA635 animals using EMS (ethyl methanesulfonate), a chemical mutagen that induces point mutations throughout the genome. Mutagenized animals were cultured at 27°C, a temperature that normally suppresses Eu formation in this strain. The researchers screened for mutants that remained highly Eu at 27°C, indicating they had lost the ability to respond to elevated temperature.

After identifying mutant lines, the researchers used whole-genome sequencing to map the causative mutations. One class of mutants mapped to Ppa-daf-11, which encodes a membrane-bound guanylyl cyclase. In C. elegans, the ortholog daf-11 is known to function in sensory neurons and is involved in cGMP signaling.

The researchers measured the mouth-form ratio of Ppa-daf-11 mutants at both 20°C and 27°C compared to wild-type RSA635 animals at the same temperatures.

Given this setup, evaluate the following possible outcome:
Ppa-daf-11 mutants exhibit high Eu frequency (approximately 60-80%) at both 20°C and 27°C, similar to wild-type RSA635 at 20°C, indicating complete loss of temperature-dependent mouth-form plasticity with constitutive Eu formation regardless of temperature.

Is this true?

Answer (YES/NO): NO